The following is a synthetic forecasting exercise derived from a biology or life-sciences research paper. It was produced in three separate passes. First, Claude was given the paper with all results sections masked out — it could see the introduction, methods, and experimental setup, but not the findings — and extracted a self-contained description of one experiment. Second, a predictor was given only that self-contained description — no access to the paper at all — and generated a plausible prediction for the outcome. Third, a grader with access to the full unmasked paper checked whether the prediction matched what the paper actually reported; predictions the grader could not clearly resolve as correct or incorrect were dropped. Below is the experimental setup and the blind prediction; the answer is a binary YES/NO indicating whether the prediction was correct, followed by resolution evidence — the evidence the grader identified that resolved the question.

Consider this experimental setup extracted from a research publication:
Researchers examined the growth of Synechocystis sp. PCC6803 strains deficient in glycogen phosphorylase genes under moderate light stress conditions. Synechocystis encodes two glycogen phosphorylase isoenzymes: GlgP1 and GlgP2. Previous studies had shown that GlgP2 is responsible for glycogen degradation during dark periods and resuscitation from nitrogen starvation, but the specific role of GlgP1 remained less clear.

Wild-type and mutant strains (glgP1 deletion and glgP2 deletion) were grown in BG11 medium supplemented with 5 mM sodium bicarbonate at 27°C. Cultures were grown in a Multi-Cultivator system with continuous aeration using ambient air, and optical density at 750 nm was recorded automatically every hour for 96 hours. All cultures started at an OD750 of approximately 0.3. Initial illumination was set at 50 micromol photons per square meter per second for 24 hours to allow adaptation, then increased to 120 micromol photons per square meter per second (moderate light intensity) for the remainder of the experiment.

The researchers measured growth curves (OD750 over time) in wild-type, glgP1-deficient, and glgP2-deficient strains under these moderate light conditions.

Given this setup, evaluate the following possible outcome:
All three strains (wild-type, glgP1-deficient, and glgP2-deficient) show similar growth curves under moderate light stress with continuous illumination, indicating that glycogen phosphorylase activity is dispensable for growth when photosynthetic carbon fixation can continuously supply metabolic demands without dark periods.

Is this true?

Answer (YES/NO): NO